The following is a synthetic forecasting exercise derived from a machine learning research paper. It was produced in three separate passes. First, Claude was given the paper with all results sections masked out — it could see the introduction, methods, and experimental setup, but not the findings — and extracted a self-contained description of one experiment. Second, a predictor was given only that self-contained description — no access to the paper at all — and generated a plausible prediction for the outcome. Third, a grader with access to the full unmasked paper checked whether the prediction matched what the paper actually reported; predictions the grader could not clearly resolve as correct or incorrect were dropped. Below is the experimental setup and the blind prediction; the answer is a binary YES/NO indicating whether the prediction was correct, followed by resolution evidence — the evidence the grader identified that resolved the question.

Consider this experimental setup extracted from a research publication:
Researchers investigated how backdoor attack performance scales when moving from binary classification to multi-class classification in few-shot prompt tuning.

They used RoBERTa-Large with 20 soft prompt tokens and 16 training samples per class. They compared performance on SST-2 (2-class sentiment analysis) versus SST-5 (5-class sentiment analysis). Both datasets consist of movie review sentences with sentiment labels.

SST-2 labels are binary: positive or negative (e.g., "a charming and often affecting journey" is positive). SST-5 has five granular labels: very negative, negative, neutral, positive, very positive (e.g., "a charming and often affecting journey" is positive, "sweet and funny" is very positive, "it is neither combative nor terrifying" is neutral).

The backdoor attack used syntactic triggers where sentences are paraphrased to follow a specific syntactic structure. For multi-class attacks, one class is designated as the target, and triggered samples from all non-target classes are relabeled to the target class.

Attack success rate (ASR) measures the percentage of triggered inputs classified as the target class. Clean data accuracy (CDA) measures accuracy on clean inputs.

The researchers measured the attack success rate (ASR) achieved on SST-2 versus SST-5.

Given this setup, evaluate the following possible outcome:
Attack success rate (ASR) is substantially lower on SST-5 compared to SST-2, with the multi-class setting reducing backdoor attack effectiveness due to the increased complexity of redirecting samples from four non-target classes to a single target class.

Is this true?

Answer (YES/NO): NO